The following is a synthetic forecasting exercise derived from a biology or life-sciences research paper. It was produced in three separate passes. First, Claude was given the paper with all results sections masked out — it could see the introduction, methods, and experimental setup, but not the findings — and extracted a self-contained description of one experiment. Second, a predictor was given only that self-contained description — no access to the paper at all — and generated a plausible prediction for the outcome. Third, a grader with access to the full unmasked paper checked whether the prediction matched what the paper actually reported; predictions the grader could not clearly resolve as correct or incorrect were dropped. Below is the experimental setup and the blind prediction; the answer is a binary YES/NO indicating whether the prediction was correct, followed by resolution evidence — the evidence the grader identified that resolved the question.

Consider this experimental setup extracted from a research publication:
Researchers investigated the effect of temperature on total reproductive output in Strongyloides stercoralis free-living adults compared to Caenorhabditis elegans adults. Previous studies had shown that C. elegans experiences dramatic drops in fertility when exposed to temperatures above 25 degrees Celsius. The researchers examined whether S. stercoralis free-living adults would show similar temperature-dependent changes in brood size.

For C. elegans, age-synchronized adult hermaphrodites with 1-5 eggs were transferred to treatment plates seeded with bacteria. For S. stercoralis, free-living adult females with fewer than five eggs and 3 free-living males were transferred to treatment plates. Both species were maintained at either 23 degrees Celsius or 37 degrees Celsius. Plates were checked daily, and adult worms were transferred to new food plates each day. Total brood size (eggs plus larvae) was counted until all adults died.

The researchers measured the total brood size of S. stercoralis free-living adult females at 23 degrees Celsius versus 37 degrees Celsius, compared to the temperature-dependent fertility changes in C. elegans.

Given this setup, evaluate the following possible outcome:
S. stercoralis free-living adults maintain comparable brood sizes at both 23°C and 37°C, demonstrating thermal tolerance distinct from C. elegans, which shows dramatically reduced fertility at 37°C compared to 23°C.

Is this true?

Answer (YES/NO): YES